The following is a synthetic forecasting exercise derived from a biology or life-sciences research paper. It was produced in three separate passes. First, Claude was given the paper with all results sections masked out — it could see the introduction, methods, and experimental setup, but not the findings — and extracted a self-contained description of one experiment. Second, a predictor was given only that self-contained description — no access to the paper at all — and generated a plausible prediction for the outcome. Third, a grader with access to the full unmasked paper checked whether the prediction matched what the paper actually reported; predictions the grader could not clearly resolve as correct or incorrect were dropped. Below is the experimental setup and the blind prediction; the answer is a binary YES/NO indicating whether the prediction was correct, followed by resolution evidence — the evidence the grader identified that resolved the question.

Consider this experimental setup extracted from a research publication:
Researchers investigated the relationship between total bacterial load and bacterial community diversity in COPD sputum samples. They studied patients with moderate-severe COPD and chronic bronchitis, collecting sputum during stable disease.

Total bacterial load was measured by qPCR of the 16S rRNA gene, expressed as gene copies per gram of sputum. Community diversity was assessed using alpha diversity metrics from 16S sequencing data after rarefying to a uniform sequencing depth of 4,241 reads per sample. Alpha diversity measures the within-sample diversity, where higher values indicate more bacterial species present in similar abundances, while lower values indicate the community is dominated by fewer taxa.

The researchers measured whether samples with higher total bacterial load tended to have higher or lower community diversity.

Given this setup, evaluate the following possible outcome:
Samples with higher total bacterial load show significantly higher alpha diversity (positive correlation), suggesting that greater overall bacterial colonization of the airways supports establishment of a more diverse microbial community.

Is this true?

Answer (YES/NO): NO